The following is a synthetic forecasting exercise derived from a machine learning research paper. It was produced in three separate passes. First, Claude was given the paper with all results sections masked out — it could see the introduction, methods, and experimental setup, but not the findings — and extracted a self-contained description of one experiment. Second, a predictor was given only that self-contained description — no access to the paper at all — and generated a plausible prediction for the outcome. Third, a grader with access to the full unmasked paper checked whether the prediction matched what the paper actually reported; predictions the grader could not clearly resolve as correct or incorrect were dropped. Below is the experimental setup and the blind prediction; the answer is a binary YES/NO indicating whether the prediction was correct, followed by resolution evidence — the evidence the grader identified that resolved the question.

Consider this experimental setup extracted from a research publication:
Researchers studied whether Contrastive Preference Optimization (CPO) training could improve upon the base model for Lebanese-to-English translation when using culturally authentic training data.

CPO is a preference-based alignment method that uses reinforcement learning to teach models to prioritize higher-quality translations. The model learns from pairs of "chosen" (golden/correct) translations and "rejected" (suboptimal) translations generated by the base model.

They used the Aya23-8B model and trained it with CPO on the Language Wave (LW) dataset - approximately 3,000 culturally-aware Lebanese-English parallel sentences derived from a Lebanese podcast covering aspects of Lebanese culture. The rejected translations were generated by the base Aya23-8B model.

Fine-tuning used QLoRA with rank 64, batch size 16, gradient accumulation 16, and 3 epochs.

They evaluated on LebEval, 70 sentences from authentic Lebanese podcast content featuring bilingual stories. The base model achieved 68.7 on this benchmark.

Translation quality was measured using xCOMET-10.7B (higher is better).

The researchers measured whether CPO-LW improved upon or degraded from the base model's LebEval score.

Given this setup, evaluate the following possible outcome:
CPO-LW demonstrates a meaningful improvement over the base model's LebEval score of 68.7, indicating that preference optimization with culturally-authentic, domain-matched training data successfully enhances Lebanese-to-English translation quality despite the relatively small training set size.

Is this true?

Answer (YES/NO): NO